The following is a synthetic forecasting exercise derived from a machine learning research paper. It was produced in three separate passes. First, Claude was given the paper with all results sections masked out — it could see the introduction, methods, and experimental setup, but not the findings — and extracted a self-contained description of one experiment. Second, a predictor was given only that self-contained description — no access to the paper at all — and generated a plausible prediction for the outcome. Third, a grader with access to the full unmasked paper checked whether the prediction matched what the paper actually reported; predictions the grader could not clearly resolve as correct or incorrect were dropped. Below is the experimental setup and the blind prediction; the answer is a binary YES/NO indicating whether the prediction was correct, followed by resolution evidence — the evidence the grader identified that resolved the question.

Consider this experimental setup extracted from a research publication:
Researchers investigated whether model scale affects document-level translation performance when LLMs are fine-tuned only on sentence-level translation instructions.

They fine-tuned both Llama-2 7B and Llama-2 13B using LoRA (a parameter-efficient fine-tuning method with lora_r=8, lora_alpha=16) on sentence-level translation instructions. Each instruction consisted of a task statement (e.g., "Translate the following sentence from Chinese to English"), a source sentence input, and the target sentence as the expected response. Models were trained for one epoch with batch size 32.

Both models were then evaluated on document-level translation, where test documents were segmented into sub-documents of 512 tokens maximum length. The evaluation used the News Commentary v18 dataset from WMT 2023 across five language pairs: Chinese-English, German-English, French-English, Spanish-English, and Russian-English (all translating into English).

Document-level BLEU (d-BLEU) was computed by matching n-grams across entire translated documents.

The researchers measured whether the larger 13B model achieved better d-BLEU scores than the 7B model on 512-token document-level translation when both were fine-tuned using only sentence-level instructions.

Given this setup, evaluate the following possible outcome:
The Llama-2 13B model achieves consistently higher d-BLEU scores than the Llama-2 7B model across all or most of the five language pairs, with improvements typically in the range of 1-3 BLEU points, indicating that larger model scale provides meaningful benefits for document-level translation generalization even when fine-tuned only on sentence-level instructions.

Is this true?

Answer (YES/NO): NO